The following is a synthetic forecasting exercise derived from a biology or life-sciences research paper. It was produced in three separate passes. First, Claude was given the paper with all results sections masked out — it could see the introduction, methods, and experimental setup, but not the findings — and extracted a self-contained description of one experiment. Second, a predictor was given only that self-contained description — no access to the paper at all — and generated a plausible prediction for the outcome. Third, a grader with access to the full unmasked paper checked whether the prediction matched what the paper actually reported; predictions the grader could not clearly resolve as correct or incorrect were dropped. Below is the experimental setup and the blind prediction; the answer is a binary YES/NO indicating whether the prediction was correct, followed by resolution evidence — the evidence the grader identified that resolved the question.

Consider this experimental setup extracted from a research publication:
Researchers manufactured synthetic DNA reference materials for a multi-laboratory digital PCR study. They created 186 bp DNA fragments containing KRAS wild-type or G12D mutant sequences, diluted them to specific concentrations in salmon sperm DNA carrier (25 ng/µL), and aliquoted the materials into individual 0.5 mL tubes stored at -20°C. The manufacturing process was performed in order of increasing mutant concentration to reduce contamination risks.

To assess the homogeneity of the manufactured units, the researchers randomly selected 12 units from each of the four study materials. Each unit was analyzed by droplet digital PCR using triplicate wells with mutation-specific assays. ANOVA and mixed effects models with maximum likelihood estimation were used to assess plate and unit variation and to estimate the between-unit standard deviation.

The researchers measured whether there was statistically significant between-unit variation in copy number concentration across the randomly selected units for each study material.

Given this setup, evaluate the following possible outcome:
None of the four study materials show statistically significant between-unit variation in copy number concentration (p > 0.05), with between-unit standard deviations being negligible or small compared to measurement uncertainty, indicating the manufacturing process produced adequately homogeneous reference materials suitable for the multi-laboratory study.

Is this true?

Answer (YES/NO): YES